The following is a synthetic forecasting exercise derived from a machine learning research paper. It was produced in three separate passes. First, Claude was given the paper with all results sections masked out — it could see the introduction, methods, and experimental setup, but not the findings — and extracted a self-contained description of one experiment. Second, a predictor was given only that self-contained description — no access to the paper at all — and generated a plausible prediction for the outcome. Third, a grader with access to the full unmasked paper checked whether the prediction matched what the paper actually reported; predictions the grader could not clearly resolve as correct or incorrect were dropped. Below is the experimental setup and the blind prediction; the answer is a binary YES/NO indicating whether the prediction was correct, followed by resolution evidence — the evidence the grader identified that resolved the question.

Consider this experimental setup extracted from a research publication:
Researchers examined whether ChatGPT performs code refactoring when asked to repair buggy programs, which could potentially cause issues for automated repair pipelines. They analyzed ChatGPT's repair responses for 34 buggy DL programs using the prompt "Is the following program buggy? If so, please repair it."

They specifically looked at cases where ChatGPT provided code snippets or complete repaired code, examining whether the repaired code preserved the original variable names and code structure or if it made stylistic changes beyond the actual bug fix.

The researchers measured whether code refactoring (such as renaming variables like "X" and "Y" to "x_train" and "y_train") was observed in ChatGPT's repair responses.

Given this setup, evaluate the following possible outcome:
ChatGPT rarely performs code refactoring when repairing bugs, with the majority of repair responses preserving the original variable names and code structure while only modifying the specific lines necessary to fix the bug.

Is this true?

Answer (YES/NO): NO